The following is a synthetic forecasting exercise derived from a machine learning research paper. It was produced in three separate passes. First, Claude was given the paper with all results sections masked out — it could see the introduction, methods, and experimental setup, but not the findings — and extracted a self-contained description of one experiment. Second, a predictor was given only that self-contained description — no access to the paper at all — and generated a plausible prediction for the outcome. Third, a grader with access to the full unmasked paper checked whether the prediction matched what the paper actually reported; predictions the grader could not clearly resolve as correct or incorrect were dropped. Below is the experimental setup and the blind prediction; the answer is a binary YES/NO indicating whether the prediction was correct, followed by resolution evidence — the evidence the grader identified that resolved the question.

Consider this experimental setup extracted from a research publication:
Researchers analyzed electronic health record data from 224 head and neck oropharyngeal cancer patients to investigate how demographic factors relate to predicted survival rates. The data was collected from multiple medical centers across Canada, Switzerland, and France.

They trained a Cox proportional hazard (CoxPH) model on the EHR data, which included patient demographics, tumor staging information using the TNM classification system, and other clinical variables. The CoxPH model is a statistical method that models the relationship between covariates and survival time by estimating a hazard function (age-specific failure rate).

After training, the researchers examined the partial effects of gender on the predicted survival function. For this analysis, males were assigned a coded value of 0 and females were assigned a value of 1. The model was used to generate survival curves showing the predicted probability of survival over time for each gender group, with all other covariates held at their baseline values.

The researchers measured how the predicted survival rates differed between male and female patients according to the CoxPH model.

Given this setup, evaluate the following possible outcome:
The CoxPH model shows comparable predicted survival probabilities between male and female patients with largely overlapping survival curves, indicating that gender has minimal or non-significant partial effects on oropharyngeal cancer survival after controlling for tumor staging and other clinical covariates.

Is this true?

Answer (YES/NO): NO